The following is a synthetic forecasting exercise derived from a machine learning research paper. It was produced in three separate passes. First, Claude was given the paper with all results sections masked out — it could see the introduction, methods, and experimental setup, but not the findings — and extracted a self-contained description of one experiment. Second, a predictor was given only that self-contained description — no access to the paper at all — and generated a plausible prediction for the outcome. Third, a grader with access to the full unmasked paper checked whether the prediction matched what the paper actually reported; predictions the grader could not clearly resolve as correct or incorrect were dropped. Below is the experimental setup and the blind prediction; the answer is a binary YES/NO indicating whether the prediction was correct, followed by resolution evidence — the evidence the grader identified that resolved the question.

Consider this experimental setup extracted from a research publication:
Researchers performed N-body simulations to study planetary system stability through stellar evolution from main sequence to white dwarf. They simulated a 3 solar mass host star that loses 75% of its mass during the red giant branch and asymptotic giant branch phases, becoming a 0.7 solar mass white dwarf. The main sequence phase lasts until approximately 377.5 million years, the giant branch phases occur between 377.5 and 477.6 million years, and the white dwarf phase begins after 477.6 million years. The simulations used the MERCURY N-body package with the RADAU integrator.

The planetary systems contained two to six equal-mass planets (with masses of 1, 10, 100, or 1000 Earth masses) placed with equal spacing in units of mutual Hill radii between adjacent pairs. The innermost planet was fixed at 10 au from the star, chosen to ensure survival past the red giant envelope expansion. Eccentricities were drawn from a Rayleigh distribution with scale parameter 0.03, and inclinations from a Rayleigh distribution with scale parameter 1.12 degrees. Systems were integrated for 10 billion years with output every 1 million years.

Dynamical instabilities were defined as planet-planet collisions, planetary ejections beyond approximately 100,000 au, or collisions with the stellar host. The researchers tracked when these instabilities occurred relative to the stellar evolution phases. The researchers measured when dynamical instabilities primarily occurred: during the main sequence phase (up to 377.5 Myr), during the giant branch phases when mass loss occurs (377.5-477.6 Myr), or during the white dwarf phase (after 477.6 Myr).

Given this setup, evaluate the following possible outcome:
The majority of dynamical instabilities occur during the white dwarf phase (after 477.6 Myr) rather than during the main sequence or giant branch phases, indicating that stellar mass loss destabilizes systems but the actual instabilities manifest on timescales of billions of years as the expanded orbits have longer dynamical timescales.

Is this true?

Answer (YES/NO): NO